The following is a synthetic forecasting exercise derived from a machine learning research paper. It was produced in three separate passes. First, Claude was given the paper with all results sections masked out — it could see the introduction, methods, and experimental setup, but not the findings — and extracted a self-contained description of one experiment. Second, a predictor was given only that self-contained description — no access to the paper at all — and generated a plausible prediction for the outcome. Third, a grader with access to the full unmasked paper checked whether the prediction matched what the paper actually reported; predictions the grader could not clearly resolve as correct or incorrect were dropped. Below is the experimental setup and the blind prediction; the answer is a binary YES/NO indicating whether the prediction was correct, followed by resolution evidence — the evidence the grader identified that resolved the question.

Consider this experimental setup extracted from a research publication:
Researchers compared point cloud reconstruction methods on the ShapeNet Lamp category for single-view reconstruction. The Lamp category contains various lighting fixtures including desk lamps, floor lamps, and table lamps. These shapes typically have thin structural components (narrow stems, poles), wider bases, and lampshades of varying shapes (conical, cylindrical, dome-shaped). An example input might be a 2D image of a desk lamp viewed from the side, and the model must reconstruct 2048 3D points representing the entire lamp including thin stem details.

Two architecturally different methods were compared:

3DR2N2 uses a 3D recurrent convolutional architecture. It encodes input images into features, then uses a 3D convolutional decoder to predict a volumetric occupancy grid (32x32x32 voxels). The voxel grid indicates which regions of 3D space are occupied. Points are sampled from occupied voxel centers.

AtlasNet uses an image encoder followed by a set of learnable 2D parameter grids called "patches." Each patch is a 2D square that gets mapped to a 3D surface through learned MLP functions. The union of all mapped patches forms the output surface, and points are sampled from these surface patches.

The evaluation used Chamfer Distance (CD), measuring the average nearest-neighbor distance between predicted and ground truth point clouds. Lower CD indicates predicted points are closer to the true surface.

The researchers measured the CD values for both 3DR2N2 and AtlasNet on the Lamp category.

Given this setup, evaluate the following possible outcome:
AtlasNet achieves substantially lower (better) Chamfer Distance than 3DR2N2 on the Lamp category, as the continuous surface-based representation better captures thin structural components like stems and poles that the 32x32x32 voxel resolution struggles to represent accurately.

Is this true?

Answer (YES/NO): YES